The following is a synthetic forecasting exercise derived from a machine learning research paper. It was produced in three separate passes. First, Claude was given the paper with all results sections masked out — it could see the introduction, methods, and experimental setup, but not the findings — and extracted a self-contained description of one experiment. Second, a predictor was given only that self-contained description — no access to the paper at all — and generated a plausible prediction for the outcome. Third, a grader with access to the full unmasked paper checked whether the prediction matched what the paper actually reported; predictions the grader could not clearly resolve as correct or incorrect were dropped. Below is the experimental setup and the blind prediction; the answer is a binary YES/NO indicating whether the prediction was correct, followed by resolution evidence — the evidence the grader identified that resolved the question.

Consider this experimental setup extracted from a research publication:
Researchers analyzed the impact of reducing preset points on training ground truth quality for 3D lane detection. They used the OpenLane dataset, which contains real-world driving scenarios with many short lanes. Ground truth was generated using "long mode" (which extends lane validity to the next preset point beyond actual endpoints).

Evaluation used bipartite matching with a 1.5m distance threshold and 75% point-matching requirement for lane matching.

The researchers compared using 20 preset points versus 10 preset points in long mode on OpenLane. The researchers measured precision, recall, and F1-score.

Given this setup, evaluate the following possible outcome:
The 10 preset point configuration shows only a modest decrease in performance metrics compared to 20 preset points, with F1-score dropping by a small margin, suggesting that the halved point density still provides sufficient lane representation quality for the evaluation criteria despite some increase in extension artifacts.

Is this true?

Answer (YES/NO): NO